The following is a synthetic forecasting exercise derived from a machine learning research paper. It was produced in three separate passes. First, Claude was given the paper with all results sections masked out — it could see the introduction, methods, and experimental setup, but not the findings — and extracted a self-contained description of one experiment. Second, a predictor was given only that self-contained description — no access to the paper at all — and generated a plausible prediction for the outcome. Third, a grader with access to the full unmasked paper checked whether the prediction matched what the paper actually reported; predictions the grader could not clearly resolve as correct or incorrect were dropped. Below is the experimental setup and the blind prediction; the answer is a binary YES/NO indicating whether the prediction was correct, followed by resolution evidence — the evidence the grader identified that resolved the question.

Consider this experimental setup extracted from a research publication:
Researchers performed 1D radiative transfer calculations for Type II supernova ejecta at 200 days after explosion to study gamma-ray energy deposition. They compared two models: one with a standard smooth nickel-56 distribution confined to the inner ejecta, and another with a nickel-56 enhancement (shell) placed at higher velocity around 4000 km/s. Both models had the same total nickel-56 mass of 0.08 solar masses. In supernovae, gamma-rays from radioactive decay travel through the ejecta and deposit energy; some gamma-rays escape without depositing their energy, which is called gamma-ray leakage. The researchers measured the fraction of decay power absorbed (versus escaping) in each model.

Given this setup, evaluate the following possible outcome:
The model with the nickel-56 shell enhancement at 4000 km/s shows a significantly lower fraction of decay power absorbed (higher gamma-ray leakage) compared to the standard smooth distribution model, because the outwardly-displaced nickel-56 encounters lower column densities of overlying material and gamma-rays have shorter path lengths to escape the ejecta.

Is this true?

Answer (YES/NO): YES